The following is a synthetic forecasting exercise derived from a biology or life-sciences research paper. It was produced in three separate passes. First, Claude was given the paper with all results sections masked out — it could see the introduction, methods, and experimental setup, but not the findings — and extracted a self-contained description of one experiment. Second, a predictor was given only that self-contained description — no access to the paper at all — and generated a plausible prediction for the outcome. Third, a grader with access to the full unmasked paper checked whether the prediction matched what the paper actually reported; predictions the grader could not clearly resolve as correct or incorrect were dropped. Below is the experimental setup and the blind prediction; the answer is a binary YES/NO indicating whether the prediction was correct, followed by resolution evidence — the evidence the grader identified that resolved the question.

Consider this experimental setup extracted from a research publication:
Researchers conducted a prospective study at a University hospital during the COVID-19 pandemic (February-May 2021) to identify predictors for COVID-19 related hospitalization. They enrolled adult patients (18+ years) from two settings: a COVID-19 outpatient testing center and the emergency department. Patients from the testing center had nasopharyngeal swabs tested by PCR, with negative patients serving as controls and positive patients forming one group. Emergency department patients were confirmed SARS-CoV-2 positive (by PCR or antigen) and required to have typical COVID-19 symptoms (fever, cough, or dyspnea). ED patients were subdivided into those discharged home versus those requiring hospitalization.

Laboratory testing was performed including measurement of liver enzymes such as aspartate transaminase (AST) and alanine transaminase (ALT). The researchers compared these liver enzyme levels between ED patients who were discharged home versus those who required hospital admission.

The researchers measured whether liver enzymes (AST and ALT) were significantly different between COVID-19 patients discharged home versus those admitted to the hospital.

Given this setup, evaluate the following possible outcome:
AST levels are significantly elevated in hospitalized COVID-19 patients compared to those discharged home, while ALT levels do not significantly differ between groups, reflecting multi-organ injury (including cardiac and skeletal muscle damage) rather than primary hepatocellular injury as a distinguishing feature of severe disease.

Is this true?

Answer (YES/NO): YES